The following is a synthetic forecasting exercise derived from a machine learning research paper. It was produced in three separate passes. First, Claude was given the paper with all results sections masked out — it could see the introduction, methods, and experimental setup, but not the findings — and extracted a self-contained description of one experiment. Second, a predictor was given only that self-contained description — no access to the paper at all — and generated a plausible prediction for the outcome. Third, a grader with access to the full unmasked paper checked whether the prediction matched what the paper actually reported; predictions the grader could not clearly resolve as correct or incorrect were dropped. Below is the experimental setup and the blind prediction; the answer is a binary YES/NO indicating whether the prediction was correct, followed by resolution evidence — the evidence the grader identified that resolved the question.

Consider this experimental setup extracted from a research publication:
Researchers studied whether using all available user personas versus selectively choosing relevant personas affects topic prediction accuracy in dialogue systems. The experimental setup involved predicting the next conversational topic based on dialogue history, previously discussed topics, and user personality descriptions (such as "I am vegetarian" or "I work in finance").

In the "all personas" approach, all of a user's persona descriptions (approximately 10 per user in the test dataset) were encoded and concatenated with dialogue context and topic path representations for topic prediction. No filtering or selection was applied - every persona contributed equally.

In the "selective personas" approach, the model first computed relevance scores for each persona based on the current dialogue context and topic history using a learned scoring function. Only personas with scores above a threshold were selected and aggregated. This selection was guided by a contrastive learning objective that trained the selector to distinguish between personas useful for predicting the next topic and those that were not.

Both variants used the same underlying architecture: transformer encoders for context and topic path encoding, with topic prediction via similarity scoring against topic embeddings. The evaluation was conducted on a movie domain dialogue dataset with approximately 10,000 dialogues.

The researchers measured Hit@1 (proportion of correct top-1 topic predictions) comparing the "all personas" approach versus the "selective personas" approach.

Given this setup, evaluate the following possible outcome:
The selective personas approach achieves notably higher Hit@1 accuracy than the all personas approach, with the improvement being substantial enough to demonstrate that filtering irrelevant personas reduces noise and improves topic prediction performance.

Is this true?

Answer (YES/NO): YES